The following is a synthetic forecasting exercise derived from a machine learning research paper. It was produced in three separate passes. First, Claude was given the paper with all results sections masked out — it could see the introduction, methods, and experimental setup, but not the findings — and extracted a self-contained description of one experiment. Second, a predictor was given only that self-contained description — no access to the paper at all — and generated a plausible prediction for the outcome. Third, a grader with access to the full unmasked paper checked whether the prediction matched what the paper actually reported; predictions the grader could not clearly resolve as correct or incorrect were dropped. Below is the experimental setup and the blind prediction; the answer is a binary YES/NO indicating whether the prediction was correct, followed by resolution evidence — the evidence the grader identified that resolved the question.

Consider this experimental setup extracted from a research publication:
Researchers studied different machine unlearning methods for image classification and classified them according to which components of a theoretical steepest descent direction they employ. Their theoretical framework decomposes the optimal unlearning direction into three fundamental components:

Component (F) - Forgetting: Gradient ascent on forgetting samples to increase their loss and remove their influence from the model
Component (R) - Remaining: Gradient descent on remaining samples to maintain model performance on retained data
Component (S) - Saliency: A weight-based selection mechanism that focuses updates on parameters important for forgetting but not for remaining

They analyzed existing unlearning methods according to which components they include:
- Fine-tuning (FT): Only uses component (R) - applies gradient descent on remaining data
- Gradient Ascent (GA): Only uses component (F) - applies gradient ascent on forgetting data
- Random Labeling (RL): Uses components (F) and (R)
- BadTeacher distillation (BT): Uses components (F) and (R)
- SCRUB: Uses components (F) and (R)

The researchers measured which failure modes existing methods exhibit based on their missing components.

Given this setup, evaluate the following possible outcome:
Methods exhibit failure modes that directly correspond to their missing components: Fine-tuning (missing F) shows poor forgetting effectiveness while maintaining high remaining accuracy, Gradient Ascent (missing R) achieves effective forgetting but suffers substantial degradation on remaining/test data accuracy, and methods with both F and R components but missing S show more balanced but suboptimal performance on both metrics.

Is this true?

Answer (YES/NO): YES